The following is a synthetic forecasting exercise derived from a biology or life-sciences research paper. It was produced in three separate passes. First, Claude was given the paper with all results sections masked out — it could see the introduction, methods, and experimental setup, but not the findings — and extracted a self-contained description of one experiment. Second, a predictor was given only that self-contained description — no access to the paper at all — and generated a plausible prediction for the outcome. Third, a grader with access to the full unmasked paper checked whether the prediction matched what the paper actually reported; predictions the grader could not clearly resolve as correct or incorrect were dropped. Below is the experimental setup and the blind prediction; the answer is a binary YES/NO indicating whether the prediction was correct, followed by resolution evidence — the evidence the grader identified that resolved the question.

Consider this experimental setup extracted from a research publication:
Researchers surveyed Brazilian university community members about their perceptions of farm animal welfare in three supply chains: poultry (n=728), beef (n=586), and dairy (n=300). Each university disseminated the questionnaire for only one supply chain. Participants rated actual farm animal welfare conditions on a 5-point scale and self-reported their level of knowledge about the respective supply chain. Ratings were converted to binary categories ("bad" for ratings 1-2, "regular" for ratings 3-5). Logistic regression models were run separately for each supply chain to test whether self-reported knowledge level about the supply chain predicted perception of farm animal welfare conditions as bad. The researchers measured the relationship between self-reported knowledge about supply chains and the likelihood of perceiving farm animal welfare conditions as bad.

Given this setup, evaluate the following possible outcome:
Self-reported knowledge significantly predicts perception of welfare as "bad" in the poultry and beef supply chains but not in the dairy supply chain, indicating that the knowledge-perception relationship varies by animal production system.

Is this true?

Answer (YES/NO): NO